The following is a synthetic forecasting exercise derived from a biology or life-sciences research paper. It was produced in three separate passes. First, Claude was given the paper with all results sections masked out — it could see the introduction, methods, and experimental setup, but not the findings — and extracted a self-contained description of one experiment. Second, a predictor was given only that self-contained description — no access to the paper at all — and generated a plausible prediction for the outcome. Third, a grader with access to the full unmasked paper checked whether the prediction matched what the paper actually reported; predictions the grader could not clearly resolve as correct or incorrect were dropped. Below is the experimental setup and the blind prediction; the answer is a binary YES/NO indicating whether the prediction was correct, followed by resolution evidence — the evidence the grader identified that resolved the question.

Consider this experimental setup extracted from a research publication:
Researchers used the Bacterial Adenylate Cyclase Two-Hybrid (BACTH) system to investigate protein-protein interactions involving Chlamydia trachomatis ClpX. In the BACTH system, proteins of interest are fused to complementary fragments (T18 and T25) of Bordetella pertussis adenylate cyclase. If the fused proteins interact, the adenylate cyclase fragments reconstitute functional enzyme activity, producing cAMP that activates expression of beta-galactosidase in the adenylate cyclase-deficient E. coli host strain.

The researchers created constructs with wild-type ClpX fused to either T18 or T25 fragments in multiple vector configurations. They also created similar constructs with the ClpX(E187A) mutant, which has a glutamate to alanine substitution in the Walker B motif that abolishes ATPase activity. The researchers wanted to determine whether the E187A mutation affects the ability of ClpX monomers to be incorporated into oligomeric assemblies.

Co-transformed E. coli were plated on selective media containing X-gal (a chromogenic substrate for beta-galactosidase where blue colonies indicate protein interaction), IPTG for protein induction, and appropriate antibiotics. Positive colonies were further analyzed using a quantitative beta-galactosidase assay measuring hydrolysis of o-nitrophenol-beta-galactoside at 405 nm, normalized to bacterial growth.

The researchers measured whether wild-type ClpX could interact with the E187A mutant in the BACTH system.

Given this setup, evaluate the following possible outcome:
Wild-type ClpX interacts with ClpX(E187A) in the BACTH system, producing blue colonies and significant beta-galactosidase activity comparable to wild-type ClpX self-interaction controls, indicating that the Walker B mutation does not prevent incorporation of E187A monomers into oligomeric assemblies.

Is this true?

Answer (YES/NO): YES